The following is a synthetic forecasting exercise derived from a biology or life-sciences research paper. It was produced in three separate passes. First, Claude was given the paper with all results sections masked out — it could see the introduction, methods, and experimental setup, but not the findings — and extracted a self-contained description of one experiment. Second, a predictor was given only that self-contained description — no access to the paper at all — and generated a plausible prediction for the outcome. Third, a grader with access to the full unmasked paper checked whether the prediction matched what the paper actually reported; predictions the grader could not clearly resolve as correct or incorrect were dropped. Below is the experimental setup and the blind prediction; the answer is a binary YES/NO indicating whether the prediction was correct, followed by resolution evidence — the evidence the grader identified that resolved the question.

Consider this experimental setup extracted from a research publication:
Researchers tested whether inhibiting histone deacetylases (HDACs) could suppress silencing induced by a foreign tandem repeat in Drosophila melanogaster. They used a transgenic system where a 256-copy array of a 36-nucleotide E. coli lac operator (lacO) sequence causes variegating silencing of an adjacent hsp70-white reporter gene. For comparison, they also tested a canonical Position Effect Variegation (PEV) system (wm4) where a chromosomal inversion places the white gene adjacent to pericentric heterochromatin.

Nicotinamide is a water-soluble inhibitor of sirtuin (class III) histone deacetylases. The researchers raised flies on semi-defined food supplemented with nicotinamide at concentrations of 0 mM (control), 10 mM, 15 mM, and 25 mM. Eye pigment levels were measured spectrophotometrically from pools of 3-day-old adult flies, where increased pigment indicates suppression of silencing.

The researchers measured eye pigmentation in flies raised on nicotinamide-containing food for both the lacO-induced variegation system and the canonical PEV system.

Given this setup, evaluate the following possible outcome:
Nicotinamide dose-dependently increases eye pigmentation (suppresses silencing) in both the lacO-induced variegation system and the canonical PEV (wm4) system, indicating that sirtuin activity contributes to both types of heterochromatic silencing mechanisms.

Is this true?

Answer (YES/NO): YES